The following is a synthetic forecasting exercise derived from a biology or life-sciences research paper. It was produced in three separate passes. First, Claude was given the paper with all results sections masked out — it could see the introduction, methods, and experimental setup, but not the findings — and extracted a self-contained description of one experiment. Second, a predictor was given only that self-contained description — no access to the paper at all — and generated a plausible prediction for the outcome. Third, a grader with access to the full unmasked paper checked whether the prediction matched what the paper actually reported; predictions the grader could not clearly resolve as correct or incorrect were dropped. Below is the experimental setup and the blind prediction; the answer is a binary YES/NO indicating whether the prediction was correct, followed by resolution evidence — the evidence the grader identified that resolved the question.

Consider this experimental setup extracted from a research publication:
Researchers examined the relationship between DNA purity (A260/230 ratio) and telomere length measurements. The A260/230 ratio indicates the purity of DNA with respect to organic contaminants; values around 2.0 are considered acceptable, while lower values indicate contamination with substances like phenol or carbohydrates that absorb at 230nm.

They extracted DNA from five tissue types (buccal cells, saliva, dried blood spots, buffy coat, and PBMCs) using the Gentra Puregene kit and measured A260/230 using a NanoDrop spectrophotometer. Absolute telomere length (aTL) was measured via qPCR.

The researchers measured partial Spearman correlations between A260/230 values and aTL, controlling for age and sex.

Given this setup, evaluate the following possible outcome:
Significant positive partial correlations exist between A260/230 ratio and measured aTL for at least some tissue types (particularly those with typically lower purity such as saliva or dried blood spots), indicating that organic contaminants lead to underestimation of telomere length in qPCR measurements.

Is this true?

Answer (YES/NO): NO